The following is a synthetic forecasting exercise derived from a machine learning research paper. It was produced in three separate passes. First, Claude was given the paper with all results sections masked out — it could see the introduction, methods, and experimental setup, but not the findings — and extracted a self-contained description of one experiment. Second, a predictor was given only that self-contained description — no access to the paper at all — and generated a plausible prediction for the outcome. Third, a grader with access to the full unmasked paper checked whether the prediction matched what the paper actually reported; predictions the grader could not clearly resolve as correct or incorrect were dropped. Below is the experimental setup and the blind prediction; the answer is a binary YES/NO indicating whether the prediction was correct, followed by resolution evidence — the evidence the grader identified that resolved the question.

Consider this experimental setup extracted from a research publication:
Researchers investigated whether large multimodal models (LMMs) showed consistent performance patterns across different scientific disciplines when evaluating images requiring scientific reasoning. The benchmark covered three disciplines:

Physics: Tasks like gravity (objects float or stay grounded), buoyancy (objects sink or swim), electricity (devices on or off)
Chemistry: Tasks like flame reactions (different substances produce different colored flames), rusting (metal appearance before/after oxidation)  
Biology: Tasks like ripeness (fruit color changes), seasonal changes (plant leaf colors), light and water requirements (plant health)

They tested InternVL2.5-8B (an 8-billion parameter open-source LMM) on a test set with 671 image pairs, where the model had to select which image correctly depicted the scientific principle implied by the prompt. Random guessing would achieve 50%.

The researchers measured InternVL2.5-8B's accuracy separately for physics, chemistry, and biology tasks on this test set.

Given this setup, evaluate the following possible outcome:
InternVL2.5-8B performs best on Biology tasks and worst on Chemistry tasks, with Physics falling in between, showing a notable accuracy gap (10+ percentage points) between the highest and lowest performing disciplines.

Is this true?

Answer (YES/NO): YES